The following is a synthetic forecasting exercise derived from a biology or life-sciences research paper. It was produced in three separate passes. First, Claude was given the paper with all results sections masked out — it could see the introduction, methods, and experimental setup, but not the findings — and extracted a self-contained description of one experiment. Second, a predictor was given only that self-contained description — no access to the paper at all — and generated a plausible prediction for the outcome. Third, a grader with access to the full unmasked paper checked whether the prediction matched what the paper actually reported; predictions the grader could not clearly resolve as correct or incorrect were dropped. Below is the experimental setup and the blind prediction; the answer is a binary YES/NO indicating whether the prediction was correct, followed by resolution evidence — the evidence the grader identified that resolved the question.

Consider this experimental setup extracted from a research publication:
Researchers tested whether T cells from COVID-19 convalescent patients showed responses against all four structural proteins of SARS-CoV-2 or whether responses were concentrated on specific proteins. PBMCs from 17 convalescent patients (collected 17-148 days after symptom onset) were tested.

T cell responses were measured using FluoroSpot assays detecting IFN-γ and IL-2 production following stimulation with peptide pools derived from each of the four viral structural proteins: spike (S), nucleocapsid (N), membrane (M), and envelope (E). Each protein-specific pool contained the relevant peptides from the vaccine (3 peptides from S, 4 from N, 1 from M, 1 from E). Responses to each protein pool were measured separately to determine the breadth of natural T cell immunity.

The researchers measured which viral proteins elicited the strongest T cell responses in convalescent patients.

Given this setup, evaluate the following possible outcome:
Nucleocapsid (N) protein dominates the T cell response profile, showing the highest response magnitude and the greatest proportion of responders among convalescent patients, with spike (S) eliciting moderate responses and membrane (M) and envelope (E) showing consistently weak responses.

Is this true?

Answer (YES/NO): NO